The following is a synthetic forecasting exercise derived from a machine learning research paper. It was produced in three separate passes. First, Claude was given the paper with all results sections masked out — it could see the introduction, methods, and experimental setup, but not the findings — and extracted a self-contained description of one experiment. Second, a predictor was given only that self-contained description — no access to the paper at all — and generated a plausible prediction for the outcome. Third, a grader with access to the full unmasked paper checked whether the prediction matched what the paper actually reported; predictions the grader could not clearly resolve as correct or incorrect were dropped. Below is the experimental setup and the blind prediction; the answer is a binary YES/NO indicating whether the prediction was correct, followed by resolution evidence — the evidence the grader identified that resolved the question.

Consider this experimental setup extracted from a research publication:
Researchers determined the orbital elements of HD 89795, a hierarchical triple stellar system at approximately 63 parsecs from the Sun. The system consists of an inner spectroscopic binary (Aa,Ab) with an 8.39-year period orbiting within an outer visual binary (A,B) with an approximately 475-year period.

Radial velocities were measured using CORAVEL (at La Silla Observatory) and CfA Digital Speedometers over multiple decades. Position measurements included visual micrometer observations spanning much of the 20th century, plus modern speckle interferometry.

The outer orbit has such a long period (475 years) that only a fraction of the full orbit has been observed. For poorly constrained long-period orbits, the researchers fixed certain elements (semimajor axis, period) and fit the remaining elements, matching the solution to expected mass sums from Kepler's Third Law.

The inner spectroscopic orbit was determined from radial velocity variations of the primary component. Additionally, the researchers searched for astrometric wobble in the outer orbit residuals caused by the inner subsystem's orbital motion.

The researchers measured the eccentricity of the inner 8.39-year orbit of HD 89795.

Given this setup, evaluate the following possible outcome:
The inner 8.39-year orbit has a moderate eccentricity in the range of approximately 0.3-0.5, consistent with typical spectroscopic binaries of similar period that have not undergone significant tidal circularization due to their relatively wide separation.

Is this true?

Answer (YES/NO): YES